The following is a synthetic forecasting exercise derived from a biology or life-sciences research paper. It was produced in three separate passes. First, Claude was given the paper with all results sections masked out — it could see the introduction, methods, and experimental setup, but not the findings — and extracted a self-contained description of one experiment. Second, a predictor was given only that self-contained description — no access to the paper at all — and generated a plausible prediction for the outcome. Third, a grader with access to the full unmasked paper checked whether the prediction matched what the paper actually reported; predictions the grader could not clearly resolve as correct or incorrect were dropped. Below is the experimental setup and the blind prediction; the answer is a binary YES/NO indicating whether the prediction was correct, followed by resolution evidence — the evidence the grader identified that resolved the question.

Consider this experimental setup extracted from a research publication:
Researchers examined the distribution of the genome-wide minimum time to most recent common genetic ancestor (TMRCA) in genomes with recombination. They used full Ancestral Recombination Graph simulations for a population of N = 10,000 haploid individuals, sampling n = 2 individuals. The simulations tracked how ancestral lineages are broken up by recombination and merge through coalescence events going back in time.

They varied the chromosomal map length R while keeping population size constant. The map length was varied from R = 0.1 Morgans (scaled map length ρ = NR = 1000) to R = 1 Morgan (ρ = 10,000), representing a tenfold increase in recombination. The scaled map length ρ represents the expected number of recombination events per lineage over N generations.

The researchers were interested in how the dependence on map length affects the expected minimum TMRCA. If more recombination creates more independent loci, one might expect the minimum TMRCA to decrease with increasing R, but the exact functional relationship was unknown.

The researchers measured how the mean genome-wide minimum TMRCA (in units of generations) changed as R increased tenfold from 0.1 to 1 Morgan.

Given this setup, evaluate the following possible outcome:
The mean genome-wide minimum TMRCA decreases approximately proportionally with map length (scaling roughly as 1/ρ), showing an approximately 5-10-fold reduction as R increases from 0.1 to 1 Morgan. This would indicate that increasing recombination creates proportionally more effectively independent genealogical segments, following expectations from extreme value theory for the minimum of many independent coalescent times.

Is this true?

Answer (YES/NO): NO